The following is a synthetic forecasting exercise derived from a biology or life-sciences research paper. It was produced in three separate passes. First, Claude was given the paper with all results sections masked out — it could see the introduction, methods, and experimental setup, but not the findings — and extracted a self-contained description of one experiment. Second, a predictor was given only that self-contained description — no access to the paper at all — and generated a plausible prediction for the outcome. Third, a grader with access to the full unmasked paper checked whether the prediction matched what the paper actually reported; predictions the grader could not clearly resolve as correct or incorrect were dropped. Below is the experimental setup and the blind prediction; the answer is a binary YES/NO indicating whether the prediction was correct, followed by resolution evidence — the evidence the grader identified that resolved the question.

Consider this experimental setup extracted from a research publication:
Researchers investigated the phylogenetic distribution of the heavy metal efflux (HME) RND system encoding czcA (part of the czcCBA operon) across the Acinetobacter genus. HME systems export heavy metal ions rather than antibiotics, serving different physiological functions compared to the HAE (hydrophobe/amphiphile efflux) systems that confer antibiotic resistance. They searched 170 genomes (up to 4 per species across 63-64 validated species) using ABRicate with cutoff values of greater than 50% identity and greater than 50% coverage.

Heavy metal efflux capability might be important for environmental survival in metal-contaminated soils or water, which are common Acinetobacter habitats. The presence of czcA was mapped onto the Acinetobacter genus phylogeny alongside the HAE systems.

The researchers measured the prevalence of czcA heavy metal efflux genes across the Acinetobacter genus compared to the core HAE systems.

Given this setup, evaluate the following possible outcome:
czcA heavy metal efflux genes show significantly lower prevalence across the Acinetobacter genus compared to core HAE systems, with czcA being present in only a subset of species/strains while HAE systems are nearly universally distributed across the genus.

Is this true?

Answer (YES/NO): NO